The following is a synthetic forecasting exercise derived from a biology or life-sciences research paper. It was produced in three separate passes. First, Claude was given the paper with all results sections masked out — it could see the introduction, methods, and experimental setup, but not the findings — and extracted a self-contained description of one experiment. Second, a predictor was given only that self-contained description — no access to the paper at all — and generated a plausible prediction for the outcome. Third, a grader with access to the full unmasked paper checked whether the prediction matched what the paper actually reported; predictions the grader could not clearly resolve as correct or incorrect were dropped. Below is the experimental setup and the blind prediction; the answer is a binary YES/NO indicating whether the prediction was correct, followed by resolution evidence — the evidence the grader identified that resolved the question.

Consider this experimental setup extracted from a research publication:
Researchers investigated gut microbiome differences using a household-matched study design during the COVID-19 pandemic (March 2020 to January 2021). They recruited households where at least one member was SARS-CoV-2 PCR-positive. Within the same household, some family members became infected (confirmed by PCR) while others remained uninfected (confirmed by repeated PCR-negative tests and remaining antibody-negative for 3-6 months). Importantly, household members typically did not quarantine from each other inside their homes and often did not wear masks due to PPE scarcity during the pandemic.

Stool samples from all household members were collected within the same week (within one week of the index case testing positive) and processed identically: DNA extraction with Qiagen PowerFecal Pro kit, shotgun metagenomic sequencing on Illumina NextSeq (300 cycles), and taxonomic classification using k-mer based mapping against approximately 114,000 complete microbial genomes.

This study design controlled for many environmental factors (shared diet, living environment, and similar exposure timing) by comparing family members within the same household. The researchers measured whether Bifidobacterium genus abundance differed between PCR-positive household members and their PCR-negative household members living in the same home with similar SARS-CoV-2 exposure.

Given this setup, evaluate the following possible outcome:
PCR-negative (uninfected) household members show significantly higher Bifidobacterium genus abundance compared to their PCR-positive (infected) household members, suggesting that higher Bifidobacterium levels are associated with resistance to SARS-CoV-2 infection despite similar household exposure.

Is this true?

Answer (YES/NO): YES